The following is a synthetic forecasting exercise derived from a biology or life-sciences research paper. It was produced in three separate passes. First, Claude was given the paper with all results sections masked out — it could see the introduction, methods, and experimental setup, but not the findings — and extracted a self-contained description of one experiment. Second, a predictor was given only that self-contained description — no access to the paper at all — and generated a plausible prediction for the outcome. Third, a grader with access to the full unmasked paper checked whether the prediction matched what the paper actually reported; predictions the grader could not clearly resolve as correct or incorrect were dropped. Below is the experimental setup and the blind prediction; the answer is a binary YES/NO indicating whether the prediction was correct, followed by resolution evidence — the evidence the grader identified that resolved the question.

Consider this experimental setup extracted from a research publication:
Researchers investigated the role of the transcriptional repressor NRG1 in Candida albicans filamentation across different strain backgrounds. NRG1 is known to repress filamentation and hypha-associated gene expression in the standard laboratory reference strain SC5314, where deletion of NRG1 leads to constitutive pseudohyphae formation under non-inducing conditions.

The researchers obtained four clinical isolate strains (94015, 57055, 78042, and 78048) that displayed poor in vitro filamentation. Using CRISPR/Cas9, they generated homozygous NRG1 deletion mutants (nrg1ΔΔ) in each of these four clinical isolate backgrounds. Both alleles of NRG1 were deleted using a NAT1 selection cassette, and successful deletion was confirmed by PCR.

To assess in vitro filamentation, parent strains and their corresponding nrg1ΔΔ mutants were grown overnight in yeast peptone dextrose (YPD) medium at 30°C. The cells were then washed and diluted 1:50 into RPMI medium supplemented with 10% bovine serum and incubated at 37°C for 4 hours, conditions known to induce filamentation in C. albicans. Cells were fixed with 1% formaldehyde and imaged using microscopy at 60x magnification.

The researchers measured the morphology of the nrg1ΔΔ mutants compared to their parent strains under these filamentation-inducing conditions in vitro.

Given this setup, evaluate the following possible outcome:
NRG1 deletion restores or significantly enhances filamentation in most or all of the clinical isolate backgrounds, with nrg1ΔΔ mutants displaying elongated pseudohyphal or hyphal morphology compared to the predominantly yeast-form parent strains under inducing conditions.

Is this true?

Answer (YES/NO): YES